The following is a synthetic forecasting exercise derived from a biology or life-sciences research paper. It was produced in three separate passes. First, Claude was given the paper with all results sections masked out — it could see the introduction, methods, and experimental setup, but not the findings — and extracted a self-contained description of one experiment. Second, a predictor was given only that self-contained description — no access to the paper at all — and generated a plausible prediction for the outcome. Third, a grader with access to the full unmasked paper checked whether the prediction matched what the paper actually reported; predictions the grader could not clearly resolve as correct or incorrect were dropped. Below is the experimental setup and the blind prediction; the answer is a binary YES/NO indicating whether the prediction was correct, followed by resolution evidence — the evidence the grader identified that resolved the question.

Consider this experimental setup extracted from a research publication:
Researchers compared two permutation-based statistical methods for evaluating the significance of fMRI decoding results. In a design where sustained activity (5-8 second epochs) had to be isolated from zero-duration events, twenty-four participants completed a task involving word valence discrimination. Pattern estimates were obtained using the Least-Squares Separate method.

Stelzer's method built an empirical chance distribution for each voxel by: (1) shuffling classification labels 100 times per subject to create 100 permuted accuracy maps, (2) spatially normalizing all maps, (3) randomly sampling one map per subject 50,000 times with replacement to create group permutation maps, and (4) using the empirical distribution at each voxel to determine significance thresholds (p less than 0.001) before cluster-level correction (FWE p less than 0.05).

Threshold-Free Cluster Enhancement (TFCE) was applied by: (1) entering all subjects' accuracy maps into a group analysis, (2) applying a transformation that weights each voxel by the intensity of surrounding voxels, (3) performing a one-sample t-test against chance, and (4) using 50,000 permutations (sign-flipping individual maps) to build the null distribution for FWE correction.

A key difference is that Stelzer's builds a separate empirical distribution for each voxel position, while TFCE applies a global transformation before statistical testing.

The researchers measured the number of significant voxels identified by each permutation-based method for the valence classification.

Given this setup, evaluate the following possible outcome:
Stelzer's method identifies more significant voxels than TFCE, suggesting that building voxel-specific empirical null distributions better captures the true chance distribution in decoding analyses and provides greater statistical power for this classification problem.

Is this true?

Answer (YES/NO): YES